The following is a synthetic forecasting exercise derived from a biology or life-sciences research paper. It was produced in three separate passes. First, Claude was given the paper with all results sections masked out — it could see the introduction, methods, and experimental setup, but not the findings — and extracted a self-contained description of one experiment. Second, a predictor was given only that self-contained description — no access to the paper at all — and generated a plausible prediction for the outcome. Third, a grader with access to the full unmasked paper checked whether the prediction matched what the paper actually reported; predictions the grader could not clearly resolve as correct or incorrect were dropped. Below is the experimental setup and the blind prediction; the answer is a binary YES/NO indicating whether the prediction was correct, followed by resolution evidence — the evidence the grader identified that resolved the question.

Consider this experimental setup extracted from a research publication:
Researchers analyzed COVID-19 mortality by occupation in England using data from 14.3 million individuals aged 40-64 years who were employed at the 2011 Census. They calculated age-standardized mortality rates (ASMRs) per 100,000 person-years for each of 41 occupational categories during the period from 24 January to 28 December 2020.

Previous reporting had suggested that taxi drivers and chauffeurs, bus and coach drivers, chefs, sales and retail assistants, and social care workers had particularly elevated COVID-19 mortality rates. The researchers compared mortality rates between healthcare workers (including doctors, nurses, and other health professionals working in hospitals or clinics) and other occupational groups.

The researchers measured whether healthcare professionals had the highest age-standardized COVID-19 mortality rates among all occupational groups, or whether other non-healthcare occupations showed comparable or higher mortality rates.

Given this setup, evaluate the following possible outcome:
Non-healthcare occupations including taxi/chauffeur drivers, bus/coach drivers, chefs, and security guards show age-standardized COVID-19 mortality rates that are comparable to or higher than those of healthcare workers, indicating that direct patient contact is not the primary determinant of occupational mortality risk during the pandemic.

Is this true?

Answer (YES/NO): YES